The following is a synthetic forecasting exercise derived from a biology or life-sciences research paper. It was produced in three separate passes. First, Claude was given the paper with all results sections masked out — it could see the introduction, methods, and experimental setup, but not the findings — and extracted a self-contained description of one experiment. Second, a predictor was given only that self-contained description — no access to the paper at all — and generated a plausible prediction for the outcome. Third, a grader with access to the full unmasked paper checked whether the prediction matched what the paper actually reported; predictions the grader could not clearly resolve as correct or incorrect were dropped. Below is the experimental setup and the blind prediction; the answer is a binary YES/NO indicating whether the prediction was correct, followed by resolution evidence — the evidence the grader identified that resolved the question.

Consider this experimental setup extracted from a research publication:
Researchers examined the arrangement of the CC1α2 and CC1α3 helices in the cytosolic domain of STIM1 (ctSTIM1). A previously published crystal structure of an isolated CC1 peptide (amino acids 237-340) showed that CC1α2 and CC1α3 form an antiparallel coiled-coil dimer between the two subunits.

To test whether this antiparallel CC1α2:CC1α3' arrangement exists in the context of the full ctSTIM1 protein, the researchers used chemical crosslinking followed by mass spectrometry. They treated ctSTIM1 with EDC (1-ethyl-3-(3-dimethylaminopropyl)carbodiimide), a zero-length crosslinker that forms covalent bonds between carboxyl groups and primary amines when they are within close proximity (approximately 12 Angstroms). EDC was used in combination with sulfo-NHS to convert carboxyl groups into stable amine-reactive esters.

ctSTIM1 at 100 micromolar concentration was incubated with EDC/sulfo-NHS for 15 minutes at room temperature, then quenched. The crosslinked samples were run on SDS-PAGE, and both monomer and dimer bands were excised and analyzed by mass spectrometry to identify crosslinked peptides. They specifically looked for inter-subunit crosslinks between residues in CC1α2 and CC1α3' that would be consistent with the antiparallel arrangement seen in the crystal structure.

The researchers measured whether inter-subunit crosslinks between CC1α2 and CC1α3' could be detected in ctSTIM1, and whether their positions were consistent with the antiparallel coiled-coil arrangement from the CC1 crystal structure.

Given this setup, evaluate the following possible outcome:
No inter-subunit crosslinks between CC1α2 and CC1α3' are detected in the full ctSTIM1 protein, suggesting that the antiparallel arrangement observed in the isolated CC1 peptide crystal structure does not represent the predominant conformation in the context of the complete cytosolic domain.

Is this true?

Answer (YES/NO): NO